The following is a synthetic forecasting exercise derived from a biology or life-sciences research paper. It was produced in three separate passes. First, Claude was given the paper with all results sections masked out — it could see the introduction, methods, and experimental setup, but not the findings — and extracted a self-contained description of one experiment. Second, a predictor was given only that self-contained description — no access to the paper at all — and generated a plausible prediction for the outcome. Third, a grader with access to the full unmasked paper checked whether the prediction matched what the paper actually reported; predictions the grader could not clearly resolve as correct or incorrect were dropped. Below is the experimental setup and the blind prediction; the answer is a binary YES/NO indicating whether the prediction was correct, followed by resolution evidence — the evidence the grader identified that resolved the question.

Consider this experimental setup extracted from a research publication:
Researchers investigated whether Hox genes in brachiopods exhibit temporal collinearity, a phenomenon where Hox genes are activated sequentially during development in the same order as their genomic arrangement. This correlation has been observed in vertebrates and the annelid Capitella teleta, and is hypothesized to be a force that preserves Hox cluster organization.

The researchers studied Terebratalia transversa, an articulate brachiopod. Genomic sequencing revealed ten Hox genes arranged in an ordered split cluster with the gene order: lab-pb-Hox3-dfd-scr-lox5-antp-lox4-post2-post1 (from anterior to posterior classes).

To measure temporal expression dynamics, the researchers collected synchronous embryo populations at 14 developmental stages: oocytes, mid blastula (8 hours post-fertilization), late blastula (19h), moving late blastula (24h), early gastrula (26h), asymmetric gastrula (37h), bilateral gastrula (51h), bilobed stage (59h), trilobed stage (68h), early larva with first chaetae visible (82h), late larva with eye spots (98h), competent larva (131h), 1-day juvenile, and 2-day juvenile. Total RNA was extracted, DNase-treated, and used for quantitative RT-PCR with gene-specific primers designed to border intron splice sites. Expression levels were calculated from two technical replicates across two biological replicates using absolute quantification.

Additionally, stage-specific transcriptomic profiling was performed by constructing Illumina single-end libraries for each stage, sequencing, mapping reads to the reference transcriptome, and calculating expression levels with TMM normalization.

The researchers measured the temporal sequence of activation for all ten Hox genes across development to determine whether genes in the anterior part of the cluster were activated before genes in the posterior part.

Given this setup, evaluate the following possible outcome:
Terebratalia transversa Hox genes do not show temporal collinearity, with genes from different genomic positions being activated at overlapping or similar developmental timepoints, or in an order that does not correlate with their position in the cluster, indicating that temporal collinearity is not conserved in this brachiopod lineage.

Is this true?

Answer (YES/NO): YES